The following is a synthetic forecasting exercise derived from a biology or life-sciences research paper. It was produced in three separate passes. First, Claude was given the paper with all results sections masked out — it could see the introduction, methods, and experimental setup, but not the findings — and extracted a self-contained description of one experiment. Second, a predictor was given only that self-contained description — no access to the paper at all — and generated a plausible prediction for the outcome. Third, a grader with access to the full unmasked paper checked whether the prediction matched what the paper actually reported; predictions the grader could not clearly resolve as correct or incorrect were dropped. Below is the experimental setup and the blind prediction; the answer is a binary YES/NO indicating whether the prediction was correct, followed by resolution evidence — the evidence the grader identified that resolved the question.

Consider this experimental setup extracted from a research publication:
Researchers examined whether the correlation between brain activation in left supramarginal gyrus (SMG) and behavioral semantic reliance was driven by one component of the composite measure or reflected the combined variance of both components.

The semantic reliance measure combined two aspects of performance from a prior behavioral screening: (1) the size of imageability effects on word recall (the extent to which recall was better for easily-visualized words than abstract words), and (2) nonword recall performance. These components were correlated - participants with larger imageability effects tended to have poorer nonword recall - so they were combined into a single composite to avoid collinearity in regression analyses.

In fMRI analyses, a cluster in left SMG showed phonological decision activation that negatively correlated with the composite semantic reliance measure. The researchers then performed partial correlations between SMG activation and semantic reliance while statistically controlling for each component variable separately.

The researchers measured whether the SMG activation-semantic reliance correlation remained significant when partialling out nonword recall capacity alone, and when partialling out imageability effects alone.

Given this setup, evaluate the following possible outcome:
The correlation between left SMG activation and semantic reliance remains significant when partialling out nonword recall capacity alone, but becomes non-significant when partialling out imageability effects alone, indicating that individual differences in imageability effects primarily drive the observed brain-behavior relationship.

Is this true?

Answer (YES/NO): NO